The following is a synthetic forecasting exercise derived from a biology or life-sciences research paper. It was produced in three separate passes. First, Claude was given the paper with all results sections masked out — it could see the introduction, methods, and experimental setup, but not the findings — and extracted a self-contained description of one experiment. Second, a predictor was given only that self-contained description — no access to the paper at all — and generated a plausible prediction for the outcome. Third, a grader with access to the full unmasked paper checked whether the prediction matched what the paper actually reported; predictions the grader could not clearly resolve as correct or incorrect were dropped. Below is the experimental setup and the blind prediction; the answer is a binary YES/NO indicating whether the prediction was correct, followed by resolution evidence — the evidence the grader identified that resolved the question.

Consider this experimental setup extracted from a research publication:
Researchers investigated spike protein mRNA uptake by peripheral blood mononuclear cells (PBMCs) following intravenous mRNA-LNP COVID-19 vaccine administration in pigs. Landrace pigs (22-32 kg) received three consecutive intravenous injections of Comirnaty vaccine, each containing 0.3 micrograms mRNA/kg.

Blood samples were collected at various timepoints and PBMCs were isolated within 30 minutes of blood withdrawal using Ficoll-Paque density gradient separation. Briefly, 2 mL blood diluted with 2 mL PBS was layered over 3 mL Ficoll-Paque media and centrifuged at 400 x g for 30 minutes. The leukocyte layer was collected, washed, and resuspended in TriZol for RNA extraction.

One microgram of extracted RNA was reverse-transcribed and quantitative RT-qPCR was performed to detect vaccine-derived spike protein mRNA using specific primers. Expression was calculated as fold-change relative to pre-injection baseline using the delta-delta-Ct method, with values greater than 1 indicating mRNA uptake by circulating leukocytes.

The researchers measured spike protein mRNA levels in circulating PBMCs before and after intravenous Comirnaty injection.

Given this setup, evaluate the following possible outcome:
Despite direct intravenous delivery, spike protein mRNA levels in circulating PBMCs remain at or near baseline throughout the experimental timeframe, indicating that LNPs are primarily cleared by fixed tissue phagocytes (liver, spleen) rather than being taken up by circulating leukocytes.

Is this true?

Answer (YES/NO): NO